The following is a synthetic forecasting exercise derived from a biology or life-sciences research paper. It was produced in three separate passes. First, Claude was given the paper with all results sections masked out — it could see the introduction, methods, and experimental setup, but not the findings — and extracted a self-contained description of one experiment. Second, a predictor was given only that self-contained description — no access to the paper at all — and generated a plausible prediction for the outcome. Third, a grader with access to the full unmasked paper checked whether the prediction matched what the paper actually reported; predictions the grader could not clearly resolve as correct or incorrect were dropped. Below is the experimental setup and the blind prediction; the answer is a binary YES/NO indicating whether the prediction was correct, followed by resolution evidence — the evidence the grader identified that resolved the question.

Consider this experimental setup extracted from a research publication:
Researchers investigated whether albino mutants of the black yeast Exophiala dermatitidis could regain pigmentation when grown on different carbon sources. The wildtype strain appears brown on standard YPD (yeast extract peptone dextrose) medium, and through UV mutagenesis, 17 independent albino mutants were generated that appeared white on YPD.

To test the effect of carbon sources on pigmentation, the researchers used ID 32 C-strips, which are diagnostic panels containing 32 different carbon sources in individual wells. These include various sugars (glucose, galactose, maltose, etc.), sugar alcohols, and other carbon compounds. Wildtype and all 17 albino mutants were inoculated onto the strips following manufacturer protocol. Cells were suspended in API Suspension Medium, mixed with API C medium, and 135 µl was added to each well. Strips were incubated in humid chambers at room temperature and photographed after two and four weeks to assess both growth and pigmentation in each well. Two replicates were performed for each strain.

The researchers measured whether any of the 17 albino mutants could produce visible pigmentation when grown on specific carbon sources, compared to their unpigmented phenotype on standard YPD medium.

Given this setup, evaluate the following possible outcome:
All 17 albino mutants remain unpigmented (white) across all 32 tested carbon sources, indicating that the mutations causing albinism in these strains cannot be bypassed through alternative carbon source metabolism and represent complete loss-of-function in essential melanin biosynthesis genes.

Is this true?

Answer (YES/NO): NO